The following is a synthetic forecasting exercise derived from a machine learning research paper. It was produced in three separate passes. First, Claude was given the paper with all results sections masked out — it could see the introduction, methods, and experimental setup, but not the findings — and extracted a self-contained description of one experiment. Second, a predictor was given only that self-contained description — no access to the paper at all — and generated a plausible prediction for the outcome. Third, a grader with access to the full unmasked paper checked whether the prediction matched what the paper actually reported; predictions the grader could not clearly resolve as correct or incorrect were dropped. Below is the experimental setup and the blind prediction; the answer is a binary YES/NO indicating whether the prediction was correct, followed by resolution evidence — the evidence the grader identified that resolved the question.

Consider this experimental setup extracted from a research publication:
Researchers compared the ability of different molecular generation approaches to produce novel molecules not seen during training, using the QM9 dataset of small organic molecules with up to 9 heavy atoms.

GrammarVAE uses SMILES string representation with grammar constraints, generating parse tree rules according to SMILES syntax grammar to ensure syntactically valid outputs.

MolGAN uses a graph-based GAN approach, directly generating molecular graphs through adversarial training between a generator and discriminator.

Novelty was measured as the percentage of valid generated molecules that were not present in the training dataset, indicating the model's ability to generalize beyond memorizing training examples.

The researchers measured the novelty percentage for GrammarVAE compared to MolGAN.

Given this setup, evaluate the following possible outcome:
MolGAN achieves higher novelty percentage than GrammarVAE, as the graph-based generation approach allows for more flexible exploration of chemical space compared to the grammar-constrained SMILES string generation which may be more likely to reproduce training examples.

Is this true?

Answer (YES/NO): YES